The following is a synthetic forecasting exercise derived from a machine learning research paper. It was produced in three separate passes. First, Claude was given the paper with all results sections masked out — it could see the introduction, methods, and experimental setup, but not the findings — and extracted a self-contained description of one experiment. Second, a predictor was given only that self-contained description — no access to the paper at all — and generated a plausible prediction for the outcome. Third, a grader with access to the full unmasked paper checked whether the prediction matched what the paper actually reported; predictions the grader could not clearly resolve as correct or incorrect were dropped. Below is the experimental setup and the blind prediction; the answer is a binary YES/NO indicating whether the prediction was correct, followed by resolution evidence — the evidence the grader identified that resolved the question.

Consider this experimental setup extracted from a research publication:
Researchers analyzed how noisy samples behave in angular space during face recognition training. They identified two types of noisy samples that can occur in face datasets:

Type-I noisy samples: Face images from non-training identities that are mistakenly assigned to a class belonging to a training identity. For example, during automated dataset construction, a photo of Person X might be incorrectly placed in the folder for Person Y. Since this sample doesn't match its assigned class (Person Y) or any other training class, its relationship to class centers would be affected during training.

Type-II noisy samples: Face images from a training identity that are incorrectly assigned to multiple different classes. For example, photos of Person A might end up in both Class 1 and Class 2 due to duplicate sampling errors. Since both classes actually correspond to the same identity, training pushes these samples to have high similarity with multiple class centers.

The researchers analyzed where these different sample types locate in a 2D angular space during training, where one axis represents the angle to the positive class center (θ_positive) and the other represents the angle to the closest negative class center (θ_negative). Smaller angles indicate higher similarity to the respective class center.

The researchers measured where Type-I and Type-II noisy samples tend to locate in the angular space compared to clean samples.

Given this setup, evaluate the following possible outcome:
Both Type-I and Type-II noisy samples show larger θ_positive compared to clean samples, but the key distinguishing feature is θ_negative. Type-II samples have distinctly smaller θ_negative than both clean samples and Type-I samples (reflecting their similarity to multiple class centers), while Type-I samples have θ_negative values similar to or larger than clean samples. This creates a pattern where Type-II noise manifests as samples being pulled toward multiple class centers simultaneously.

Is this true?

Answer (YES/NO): NO